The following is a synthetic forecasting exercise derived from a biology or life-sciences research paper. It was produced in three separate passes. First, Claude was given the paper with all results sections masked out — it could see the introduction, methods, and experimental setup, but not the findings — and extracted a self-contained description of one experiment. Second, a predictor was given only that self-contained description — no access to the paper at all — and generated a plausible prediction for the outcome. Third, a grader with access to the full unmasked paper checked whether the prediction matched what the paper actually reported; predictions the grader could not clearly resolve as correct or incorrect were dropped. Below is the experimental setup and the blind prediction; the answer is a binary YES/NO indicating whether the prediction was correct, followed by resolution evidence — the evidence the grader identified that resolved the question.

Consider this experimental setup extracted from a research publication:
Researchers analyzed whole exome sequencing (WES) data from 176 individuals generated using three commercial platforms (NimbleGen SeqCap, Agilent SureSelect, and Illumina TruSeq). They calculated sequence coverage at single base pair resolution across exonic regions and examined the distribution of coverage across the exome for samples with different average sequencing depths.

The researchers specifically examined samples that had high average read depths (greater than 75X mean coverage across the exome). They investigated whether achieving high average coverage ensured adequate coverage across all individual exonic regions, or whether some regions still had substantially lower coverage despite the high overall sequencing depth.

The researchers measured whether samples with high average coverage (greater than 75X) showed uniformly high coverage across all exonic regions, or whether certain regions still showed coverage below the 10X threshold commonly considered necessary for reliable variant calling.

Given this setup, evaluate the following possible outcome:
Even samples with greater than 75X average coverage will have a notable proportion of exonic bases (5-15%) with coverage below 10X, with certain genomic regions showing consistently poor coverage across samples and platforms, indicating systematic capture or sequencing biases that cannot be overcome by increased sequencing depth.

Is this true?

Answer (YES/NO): YES